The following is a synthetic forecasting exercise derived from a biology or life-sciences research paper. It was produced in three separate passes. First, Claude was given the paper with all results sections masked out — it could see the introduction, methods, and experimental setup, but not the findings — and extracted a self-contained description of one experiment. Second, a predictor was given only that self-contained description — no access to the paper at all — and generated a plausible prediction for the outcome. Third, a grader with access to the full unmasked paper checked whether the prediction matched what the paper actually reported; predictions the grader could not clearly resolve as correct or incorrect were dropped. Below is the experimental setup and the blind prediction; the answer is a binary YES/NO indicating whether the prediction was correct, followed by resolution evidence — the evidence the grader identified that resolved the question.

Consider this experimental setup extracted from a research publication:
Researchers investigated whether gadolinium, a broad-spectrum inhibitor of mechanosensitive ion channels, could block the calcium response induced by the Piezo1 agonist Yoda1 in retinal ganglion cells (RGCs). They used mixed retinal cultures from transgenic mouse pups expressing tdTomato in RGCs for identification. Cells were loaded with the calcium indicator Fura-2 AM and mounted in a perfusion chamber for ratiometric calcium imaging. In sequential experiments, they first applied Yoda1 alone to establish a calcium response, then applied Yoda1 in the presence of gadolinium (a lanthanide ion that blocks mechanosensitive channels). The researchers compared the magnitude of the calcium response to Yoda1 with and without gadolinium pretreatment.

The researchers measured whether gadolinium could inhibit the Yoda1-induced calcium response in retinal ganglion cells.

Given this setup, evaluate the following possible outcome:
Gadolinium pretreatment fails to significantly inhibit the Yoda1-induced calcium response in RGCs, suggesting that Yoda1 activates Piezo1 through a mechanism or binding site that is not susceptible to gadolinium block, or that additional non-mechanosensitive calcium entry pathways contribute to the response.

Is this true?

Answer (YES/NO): NO